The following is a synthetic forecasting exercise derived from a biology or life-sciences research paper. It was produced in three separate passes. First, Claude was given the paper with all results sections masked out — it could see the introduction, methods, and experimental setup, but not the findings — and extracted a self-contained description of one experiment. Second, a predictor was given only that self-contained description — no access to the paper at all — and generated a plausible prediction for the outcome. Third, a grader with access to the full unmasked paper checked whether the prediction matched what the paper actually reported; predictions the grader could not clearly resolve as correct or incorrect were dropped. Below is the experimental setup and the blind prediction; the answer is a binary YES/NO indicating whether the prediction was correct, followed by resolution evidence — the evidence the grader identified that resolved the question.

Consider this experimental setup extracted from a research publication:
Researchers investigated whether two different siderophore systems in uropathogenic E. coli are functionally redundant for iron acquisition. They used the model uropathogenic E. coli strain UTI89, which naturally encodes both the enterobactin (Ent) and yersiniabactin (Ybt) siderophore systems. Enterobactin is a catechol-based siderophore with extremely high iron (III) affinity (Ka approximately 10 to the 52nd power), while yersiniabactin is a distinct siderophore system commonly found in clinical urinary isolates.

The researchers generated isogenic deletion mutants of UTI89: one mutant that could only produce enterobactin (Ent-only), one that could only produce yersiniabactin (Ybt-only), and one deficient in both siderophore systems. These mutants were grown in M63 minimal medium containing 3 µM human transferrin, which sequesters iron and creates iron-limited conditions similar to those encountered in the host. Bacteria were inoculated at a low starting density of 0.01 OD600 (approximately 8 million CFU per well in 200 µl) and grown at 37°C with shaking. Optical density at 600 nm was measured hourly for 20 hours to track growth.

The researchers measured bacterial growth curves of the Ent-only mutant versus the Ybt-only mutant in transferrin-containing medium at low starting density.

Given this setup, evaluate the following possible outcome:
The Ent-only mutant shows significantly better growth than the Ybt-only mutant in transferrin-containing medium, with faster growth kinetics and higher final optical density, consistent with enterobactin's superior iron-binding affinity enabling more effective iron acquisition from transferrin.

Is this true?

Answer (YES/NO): NO